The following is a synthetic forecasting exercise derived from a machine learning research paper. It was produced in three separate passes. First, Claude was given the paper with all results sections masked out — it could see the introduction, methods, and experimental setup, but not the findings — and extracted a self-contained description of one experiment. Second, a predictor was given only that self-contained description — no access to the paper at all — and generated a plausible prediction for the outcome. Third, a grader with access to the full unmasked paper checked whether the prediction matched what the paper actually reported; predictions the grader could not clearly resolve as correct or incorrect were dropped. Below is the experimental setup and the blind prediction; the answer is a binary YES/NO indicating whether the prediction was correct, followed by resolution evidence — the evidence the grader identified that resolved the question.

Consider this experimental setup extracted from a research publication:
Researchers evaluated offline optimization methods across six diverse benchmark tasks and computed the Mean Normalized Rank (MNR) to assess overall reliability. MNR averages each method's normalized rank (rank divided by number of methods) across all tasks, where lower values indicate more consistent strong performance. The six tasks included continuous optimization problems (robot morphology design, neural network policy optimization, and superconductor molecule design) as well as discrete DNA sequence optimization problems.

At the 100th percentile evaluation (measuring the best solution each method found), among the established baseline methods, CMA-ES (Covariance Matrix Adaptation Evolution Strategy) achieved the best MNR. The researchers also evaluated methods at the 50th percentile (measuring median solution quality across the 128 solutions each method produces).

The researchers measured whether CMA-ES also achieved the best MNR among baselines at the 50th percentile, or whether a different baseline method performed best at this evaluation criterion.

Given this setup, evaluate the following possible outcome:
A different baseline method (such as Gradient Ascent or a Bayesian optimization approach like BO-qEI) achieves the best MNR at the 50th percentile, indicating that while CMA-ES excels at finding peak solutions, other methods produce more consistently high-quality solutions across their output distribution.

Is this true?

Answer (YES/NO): YES